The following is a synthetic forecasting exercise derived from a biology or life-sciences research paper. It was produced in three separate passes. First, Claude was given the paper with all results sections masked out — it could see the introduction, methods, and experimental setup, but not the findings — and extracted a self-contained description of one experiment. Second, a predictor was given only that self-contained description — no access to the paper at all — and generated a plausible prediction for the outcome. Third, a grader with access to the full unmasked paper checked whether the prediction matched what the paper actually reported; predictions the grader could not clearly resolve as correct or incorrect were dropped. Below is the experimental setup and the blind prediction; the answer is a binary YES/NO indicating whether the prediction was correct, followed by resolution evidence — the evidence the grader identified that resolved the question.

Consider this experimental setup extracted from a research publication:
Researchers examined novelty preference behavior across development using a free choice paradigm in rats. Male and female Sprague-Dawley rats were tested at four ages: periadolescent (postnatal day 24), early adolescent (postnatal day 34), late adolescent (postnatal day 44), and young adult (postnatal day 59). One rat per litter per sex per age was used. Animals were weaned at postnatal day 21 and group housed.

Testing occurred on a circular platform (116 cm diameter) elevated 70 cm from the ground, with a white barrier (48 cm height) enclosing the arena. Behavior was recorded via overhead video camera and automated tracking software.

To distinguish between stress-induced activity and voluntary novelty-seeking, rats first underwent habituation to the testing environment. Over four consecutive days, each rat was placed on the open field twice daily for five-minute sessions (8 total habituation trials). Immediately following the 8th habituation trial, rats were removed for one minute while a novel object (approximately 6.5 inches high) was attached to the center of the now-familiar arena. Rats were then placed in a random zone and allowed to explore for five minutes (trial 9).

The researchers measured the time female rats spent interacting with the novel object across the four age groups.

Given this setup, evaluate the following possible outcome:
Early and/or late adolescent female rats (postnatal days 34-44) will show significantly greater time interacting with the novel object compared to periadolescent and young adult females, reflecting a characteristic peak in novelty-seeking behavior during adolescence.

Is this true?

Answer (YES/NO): NO